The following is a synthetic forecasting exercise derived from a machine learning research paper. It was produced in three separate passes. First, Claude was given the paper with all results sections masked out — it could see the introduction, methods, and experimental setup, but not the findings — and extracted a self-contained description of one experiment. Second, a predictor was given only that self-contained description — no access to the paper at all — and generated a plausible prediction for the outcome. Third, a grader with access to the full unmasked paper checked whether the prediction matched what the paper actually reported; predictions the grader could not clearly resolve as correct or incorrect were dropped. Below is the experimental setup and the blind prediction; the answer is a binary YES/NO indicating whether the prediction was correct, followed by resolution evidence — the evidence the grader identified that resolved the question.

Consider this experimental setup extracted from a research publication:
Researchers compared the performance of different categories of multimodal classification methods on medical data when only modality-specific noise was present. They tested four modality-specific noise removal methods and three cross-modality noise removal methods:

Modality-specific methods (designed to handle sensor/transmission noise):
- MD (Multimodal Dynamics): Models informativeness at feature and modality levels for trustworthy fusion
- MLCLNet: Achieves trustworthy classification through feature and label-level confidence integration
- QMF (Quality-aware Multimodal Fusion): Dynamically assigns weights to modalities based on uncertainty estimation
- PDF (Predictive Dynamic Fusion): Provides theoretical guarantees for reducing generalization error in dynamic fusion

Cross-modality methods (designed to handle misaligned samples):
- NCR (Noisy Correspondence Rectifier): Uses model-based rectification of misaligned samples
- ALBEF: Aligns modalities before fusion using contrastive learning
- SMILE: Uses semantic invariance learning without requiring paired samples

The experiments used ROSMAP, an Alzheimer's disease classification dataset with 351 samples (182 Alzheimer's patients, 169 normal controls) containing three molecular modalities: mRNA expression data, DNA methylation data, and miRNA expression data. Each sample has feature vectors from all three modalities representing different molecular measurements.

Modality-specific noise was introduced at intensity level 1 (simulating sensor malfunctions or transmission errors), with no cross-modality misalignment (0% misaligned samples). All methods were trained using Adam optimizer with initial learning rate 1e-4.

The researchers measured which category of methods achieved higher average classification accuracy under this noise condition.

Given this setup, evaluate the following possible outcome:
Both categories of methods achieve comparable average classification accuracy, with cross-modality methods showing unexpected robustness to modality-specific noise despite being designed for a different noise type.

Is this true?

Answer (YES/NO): NO